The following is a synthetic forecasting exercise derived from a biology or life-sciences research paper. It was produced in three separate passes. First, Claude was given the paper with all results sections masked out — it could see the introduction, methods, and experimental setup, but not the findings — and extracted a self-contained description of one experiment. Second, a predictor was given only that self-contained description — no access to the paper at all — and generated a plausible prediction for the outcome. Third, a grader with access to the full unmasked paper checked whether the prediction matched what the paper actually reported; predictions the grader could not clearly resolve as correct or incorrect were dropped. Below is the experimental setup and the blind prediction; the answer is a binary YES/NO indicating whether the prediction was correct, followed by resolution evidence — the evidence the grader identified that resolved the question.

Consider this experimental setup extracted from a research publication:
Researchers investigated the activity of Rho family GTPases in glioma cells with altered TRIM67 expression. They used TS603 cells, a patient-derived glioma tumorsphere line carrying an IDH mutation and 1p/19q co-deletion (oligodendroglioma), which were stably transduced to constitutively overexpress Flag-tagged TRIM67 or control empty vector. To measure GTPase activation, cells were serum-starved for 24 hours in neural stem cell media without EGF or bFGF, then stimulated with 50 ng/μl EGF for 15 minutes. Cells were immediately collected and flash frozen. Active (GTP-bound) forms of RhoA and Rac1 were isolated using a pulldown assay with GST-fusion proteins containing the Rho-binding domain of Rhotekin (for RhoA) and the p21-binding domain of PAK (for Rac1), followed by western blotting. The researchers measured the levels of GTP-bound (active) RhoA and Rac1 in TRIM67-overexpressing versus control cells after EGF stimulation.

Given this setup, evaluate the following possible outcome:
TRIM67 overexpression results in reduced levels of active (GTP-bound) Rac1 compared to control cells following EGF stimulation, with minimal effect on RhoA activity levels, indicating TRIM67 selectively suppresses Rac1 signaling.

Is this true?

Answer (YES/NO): NO